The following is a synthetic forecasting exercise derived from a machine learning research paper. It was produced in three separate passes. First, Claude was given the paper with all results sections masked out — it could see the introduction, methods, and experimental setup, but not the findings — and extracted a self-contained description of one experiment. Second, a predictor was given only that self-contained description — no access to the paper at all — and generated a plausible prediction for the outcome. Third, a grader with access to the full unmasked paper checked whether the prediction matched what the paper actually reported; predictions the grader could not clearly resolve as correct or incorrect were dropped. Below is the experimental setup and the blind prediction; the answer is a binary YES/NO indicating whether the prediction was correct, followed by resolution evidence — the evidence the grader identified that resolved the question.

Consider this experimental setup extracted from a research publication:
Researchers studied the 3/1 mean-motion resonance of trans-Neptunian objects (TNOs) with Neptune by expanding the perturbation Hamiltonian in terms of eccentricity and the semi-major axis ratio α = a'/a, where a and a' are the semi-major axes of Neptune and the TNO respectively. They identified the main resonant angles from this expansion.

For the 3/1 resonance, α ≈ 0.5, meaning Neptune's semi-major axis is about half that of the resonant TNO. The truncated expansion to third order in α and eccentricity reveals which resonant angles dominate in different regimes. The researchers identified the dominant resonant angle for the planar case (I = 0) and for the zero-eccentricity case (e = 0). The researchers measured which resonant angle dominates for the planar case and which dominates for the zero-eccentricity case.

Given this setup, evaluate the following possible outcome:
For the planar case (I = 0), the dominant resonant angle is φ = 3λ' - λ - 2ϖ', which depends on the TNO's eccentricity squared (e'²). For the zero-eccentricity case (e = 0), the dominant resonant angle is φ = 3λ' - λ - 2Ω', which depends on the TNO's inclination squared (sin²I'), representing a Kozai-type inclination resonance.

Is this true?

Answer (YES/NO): NO